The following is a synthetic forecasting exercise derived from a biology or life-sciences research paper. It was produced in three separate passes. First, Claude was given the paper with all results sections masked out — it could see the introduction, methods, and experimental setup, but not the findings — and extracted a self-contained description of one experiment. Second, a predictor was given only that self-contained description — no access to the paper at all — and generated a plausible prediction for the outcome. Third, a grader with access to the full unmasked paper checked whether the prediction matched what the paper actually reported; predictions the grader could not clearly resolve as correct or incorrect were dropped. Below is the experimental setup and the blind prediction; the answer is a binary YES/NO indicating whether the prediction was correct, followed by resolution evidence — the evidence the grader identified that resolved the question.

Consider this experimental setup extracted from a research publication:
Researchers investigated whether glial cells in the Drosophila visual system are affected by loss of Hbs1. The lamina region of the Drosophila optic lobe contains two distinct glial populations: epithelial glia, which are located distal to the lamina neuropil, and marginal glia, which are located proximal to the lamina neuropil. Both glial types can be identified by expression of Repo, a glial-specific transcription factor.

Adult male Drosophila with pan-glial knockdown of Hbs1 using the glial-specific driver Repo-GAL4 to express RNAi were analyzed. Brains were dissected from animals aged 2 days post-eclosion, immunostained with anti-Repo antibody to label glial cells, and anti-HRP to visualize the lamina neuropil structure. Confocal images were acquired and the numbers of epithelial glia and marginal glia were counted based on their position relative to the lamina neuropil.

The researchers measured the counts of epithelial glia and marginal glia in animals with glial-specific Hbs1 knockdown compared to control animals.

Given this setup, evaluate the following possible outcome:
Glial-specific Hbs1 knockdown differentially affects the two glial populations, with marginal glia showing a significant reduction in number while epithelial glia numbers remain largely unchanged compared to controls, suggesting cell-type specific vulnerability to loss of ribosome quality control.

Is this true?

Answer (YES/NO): NO